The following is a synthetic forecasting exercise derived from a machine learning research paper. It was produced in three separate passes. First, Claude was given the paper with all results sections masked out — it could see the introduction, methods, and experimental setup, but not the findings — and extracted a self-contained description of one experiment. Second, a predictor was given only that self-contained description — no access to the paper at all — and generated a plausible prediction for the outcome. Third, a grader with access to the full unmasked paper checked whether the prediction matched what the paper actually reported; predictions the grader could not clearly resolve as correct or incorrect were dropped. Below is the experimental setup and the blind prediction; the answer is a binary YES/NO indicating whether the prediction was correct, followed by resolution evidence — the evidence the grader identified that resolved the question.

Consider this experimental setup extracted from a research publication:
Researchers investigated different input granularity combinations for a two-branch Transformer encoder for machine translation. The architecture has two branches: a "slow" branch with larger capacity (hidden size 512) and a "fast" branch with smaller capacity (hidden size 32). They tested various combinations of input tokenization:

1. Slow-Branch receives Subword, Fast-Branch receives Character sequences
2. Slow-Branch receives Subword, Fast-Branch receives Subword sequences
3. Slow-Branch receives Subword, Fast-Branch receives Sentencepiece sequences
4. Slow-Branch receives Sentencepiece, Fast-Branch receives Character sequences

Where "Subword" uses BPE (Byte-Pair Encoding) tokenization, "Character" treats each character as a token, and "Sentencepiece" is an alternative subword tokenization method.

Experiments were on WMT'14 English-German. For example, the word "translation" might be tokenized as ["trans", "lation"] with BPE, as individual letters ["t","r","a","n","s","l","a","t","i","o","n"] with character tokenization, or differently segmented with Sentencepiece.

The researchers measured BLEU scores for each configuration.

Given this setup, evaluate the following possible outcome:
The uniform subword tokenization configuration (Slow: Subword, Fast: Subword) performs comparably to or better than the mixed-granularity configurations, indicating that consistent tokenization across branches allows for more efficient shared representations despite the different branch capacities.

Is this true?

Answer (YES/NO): NO